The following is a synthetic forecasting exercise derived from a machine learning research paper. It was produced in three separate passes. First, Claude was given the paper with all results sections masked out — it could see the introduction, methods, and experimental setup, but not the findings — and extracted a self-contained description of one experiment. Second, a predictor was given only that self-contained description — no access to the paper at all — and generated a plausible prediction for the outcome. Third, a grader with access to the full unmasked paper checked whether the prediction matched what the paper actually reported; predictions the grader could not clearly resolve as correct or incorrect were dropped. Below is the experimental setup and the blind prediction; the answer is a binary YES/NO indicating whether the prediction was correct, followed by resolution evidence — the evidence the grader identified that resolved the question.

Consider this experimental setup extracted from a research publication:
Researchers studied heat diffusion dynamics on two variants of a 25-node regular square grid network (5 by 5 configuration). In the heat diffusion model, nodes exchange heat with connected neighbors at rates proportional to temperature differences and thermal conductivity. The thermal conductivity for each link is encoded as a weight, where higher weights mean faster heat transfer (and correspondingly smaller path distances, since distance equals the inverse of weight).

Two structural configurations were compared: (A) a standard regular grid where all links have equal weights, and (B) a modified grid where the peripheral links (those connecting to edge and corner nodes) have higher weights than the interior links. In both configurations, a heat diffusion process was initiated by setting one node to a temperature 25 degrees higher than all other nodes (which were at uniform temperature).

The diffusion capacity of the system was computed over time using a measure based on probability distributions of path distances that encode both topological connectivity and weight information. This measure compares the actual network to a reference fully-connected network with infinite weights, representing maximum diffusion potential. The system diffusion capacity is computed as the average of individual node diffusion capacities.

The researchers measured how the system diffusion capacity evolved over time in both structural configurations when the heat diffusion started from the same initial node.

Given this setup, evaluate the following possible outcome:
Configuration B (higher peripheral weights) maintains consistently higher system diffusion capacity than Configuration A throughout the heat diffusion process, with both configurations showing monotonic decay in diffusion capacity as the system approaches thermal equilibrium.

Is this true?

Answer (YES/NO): NO